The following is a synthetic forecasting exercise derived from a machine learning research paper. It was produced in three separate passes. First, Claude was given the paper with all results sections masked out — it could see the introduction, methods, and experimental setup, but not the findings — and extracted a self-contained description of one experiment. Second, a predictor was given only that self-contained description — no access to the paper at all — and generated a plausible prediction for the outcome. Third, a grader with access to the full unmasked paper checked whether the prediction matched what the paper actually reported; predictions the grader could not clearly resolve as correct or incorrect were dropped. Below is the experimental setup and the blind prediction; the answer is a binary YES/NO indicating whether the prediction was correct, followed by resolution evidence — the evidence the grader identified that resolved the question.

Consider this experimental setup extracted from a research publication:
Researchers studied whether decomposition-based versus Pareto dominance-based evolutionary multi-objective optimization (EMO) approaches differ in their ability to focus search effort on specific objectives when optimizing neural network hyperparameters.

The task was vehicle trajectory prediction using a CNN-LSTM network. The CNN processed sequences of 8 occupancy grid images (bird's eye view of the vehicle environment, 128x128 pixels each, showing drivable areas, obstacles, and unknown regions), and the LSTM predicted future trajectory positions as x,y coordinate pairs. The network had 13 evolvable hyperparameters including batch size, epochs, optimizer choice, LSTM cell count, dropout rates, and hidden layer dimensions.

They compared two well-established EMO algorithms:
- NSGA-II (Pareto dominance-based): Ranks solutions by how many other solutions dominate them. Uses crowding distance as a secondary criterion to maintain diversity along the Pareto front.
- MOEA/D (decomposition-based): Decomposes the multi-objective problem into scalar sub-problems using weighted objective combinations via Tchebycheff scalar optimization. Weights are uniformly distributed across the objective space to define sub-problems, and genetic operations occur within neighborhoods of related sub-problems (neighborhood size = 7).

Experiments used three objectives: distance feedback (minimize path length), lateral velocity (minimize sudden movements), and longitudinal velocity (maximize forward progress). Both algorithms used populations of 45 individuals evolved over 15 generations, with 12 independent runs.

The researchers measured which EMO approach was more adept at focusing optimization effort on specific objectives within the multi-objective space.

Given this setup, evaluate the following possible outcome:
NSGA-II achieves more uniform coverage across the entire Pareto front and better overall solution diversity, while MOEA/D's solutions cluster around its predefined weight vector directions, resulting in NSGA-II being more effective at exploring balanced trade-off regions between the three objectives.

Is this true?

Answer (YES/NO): YES